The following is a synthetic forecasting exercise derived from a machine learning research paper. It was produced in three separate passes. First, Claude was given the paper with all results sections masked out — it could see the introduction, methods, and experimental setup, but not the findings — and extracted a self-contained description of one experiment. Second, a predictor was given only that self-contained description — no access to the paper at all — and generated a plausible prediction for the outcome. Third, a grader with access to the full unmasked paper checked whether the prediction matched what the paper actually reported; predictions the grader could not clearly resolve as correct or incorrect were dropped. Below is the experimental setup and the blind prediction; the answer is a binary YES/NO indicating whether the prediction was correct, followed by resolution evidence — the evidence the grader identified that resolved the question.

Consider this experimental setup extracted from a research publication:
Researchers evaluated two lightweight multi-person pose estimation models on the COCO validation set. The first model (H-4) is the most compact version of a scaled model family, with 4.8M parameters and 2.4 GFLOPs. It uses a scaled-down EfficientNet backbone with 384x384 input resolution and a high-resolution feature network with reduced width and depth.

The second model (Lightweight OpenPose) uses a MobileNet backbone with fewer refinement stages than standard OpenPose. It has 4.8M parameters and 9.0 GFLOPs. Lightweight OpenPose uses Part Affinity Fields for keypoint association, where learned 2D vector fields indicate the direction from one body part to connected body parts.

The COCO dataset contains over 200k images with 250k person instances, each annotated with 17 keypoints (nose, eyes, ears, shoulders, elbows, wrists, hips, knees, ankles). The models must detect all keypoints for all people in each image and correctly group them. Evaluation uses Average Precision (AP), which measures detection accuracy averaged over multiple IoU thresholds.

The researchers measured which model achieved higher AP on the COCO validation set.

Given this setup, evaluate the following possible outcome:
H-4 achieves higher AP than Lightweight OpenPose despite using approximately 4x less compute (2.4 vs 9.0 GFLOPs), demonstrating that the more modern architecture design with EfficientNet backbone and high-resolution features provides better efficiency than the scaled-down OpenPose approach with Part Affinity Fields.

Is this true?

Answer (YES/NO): NO